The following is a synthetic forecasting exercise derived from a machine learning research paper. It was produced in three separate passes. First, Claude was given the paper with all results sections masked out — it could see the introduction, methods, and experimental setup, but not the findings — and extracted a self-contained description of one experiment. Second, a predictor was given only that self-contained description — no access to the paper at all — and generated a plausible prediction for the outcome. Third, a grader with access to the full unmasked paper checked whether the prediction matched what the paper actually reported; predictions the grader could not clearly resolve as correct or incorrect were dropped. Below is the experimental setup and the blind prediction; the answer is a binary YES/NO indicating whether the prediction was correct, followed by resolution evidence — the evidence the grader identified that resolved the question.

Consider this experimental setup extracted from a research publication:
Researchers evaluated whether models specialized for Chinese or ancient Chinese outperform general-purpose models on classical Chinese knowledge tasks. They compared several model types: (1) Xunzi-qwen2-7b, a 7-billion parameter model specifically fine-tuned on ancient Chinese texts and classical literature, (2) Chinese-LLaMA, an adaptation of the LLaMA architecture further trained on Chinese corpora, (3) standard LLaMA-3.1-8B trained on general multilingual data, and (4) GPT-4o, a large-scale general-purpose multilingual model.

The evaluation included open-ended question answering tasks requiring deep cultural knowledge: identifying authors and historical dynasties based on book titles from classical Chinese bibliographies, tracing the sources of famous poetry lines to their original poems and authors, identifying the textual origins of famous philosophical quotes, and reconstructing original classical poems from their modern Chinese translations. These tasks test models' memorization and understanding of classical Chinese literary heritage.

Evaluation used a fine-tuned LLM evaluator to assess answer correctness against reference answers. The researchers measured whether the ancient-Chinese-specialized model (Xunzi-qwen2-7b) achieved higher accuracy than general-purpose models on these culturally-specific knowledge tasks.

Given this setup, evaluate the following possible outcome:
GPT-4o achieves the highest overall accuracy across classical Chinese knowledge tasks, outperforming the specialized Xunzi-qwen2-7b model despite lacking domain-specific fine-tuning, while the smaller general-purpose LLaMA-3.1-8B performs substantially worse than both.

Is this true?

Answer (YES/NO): NO